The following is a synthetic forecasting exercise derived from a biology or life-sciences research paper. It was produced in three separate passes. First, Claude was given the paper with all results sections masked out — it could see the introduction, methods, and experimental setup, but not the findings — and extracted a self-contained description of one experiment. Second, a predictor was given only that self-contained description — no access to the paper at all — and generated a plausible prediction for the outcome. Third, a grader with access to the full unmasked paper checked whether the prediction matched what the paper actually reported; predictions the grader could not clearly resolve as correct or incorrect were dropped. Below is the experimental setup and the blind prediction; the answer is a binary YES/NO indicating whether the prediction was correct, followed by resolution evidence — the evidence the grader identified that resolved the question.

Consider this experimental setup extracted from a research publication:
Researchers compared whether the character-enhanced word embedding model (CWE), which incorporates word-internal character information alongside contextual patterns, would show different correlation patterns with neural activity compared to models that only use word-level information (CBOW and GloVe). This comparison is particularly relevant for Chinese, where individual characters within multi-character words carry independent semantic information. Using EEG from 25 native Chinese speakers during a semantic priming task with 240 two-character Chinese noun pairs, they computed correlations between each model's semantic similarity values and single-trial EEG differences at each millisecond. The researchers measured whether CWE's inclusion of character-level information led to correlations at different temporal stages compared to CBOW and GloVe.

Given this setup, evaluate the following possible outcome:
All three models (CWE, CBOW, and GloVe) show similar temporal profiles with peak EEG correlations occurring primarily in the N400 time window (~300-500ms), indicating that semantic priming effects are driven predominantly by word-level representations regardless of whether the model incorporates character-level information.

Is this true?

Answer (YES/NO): NO